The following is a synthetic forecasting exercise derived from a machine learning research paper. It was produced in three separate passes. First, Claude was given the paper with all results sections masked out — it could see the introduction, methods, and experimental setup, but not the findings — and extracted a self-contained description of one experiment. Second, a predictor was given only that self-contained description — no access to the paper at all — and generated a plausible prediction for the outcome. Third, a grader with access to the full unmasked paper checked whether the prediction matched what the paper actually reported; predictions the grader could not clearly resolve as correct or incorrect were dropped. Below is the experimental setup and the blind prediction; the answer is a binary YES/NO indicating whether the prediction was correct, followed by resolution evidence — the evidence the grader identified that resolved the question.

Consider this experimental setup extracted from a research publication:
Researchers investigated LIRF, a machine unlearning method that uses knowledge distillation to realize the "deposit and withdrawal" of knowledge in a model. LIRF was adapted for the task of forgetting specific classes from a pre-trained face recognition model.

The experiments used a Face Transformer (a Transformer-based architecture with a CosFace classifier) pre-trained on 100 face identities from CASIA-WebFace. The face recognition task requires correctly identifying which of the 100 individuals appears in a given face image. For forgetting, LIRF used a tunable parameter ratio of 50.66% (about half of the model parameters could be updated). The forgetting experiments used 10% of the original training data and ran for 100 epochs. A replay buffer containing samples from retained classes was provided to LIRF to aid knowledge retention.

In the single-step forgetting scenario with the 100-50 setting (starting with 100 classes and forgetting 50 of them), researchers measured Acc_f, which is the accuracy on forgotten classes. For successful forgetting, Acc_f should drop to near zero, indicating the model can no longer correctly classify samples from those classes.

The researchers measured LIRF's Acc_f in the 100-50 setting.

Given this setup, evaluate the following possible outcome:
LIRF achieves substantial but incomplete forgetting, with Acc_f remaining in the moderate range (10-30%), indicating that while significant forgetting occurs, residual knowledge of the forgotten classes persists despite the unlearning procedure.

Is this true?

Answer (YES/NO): NO